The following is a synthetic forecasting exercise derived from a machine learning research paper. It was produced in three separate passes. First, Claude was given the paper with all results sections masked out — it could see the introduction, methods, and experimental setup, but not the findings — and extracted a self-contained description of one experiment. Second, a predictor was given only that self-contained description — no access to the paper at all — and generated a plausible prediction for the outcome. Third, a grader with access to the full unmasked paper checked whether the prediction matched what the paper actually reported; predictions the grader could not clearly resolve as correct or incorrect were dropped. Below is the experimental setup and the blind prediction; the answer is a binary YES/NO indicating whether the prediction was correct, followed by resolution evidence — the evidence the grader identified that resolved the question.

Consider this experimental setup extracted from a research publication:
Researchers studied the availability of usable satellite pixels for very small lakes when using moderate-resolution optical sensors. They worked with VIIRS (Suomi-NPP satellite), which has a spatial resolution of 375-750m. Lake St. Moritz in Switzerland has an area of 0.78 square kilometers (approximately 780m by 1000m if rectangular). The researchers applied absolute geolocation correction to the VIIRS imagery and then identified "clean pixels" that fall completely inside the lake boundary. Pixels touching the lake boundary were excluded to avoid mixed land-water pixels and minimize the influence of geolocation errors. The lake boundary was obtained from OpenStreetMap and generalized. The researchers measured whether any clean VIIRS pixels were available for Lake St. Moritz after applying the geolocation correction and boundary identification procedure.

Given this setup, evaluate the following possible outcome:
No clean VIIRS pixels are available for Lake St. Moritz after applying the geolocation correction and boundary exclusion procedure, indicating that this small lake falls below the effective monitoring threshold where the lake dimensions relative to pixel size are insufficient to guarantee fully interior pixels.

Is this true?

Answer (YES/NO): YES